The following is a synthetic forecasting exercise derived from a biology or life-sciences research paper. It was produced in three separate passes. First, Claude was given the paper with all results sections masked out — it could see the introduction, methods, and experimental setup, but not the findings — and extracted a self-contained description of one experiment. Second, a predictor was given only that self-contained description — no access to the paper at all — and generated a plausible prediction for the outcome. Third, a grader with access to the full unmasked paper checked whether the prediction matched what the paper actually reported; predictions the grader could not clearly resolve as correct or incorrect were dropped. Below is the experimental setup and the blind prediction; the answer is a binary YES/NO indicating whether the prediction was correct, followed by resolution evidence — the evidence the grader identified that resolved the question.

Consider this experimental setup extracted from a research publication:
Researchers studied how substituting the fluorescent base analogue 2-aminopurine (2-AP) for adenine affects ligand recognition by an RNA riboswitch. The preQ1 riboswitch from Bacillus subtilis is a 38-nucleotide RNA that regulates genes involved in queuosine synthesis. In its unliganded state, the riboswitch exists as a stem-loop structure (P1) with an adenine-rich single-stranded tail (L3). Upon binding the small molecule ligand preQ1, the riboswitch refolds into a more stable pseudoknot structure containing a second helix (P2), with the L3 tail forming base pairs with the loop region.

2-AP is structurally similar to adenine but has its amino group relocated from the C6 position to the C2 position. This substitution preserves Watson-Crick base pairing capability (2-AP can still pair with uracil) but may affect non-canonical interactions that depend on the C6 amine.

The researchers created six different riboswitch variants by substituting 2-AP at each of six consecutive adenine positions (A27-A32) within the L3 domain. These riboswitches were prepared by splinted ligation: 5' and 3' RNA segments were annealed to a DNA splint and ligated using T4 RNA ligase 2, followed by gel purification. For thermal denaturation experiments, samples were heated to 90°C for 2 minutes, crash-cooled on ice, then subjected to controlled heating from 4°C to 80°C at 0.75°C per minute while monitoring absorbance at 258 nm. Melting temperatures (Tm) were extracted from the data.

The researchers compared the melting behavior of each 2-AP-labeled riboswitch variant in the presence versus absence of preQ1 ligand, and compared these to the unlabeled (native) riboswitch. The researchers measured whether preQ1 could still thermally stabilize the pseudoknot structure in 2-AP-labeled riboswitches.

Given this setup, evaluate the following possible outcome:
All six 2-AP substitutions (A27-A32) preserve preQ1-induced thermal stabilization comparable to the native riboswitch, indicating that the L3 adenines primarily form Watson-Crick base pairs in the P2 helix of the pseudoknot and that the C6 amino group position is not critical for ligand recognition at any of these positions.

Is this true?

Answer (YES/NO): NO